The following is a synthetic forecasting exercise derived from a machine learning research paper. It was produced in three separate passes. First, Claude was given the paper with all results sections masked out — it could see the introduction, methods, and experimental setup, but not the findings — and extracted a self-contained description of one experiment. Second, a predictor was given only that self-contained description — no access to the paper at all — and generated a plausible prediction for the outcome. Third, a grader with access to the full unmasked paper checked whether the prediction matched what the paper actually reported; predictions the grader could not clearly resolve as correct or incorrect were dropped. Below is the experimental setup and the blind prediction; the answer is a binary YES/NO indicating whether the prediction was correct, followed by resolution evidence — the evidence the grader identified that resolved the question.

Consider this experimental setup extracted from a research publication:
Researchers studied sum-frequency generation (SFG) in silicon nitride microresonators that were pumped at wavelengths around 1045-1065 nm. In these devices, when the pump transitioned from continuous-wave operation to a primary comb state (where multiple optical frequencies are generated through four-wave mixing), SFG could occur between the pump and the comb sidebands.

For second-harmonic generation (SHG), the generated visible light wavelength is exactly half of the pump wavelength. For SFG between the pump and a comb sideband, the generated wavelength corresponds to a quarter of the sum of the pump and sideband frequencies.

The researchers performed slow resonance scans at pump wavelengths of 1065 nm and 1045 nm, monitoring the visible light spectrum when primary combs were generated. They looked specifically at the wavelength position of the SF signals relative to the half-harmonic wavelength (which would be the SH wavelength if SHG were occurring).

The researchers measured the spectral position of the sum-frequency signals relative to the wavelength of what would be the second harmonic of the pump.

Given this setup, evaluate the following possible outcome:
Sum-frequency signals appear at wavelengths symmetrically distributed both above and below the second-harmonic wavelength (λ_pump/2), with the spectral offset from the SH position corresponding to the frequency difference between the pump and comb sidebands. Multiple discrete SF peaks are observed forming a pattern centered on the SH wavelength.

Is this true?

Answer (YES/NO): NO